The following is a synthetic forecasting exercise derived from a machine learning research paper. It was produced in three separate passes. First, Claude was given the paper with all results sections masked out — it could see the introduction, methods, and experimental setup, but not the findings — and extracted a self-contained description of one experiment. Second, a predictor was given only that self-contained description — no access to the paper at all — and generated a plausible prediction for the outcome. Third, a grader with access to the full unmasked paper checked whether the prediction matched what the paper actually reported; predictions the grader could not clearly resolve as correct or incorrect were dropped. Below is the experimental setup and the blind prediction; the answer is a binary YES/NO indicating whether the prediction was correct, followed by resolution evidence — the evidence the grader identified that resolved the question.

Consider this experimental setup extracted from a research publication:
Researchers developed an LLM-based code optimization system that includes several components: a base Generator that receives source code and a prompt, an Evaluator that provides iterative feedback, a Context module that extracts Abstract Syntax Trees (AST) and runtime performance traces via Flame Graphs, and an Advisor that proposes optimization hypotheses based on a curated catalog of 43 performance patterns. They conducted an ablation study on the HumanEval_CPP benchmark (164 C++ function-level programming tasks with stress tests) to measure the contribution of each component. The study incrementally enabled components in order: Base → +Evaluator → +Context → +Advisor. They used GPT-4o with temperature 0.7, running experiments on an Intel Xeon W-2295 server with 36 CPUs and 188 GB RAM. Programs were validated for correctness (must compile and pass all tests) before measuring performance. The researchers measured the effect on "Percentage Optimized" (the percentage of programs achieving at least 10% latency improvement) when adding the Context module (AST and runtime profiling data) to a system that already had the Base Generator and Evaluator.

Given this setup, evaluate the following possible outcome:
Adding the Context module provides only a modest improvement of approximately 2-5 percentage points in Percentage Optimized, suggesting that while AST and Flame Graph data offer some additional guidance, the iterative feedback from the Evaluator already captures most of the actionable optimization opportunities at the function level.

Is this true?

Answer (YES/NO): NO